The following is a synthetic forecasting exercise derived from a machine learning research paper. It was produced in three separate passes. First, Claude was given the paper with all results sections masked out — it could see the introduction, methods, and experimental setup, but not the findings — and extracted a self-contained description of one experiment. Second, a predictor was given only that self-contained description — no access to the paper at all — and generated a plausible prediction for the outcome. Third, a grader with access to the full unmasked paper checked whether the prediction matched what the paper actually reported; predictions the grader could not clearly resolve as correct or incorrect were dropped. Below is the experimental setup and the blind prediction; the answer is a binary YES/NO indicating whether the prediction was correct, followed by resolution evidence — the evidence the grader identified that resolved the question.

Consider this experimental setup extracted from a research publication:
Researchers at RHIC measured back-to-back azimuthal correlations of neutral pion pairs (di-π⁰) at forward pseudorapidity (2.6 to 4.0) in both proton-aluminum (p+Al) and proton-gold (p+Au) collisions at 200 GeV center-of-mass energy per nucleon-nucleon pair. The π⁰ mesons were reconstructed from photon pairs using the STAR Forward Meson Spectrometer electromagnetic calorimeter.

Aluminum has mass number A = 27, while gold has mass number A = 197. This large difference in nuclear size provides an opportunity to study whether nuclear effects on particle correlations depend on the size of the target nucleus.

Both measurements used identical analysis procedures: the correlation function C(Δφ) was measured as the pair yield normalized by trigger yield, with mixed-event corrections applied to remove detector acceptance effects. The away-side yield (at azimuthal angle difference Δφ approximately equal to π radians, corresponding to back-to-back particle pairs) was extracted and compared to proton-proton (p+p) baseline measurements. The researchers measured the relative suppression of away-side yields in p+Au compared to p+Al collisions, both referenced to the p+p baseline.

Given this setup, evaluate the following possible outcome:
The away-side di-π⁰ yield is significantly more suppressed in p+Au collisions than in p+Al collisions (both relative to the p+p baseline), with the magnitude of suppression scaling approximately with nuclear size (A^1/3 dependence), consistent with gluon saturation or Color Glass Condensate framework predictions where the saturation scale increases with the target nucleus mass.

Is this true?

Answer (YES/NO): YES